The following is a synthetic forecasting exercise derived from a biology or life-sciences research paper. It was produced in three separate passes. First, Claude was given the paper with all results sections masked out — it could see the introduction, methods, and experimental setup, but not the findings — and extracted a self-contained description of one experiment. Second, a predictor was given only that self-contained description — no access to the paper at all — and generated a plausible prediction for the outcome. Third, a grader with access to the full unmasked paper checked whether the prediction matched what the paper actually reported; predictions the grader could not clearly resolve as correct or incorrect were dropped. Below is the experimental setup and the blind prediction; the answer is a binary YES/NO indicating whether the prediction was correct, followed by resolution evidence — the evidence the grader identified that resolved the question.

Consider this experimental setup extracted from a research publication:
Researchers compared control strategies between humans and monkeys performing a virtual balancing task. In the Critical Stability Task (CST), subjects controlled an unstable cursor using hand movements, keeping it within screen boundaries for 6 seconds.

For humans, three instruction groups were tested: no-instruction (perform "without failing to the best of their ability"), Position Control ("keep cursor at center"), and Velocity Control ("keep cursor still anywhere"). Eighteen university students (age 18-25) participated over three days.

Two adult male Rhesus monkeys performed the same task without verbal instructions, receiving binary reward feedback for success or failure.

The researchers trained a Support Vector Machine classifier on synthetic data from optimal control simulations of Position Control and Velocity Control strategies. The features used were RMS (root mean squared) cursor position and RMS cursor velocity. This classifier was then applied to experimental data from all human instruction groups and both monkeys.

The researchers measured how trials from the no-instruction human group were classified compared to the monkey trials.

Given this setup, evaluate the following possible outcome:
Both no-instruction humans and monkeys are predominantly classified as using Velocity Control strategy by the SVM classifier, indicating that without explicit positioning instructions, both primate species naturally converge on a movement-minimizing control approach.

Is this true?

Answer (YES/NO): NO